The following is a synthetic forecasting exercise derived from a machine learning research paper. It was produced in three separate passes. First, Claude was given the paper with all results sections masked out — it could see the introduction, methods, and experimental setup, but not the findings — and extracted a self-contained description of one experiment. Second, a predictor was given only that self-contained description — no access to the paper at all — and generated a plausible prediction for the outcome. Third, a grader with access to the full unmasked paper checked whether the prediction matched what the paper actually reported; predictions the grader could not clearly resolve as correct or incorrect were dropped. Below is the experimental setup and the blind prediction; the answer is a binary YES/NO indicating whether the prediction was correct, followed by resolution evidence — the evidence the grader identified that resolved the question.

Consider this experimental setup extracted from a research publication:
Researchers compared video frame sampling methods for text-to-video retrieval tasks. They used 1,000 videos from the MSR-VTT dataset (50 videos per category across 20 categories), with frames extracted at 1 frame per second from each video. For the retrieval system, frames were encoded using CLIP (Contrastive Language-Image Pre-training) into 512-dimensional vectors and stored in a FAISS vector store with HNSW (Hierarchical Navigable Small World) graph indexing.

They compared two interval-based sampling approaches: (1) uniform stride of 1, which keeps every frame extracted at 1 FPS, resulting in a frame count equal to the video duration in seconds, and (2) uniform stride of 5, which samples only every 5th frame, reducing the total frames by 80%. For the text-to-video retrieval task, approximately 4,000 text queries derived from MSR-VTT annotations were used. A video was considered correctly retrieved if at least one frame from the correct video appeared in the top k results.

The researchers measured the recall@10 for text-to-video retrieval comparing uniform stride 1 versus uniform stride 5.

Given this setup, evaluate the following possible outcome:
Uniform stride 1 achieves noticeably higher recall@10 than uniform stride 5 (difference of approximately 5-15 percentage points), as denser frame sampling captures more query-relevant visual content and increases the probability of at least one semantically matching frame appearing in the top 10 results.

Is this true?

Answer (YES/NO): NO